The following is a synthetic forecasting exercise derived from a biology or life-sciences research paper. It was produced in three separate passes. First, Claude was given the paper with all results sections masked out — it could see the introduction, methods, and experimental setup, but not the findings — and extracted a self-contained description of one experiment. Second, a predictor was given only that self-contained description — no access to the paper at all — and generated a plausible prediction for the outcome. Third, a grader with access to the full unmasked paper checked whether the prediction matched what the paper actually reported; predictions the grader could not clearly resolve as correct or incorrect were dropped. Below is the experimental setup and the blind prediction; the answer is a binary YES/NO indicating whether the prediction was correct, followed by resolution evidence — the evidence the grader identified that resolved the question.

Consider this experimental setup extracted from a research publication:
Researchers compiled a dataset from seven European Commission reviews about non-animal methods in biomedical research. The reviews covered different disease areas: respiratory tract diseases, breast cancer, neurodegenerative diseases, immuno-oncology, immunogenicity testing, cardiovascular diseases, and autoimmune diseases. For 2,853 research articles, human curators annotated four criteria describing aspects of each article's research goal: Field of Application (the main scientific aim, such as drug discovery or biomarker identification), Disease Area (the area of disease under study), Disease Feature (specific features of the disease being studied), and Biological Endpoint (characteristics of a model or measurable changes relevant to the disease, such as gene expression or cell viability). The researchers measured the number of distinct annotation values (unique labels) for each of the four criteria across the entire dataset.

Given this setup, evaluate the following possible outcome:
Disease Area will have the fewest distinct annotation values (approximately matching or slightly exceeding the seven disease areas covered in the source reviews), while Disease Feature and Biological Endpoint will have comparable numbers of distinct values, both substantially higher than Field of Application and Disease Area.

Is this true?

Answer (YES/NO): NO